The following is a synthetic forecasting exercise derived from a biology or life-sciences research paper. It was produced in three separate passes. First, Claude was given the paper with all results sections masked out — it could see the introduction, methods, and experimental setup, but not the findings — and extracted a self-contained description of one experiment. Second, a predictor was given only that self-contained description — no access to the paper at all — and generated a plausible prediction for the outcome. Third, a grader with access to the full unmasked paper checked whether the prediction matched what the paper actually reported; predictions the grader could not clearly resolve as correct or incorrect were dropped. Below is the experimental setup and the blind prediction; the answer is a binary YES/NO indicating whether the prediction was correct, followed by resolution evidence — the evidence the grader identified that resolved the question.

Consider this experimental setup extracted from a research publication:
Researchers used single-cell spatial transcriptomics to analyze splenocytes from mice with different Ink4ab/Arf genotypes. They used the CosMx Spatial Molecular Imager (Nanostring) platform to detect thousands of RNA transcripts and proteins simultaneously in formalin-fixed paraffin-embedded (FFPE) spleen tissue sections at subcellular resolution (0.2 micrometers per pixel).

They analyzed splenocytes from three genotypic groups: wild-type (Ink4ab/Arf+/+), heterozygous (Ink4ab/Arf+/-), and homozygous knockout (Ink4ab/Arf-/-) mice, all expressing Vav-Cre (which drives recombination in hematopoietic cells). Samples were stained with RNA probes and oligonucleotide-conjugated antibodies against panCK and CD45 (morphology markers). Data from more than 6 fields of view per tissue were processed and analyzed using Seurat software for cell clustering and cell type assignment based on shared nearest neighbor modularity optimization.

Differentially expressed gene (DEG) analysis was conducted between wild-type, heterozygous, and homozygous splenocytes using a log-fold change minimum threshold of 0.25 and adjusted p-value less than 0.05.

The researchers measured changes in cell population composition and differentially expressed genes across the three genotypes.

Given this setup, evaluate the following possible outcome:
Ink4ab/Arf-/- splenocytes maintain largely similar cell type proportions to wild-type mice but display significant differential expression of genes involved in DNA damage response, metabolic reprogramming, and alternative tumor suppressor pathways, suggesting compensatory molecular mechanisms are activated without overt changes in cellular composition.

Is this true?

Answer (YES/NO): NO